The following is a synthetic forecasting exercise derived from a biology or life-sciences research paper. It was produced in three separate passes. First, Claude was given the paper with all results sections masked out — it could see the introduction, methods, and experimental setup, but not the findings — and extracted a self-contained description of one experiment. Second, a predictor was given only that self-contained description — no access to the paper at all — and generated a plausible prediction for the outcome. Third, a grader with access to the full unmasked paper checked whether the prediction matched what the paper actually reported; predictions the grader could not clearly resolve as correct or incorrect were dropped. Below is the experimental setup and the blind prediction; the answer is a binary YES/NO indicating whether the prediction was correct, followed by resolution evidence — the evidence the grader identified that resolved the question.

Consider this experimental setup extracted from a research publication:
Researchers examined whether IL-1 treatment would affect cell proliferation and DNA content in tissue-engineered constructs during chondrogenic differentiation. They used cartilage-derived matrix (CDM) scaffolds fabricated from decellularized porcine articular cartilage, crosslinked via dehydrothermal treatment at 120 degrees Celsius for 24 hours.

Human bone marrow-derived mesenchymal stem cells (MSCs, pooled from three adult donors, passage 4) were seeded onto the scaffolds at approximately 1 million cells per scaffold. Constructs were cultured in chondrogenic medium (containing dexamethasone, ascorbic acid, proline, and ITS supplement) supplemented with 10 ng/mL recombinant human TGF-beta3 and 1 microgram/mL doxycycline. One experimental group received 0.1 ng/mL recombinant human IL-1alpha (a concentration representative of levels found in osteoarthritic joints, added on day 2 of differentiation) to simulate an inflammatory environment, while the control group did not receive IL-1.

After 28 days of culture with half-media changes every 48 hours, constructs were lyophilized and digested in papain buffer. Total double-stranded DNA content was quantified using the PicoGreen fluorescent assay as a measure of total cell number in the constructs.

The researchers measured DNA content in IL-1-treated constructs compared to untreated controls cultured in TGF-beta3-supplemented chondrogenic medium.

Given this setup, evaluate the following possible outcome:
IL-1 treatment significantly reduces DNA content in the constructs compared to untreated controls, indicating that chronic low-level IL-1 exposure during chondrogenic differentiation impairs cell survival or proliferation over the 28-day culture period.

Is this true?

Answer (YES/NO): YES